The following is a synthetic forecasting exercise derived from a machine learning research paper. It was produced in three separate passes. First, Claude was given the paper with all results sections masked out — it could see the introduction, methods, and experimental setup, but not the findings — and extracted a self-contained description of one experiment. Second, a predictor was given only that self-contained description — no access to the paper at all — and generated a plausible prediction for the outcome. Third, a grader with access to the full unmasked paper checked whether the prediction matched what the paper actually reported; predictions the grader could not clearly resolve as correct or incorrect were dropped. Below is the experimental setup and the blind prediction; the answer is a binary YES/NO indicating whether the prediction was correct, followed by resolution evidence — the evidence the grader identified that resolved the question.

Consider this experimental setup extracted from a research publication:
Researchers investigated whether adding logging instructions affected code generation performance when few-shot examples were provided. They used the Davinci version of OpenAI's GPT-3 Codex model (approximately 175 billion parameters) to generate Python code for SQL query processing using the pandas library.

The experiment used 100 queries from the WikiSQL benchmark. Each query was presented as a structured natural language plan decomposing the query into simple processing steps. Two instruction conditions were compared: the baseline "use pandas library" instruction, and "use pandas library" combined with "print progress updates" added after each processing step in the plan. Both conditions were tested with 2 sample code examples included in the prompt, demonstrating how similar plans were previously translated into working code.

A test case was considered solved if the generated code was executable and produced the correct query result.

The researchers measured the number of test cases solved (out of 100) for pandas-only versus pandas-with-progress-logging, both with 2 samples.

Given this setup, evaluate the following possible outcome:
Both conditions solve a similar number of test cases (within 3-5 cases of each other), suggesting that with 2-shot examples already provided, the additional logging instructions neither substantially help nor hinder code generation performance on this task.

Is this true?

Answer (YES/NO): NO